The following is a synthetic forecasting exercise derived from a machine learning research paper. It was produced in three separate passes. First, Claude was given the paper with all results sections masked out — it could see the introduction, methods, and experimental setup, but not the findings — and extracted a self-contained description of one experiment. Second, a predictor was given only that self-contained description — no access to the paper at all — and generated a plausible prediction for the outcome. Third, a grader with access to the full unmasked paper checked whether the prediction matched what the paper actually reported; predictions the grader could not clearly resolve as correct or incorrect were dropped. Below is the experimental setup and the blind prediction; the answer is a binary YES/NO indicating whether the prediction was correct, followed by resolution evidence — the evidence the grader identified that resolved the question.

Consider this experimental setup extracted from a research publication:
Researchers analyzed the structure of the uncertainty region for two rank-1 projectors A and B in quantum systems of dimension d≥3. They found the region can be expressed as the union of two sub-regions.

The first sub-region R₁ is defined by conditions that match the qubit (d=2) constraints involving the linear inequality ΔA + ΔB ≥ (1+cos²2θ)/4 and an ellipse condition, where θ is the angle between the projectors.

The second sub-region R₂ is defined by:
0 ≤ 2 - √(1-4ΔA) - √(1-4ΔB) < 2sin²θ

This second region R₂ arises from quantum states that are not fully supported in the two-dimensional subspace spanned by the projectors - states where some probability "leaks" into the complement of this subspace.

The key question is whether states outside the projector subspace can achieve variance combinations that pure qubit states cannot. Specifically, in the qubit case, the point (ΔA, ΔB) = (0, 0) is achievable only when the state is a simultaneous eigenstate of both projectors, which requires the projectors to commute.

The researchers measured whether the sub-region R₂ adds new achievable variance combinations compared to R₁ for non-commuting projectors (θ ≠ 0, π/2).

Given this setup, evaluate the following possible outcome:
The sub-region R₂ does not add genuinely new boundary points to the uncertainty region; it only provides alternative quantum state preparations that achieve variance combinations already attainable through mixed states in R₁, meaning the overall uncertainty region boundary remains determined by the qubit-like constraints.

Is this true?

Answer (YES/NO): NO